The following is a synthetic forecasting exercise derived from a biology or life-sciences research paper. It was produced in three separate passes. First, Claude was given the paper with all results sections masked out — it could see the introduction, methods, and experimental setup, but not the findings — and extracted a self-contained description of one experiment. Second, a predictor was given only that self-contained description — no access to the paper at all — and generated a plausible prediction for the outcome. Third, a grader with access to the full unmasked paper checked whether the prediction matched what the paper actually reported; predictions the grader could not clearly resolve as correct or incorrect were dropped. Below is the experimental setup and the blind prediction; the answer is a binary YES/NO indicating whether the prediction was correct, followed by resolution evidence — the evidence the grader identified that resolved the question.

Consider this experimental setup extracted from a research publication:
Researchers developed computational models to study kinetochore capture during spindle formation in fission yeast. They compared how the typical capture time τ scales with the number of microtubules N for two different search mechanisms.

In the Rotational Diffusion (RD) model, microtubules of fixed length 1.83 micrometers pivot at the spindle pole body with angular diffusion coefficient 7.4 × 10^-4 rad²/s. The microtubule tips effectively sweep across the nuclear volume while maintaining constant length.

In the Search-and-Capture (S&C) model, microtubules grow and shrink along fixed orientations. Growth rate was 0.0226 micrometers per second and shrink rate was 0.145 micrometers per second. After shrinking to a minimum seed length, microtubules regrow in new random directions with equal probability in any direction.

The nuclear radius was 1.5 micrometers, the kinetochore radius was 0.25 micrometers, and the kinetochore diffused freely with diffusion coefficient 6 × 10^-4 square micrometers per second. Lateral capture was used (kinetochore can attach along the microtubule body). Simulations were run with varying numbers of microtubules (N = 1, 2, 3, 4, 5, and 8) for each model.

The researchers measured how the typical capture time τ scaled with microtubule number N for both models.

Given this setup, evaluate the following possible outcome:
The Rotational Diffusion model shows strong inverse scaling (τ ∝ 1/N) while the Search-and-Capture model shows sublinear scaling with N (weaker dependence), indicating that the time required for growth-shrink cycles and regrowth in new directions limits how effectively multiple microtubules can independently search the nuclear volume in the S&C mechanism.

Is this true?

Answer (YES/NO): NO